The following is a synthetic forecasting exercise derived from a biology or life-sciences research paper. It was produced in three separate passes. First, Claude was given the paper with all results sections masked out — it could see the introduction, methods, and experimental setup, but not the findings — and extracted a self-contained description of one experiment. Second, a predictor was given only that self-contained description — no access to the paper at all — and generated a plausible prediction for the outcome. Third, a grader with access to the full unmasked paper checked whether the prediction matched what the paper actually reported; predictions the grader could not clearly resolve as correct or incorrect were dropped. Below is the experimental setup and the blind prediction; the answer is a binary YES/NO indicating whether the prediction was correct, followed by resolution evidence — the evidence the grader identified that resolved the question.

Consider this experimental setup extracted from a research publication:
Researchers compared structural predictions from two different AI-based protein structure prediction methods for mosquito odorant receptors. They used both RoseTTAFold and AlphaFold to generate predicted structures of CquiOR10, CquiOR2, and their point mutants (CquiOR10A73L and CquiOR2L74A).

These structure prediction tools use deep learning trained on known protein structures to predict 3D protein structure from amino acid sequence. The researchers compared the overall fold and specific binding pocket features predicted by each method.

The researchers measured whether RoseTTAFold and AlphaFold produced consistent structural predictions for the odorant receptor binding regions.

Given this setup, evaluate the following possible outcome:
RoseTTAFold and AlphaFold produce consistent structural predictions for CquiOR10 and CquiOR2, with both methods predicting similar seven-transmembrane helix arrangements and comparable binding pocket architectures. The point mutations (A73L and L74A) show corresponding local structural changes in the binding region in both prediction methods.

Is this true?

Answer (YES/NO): NO